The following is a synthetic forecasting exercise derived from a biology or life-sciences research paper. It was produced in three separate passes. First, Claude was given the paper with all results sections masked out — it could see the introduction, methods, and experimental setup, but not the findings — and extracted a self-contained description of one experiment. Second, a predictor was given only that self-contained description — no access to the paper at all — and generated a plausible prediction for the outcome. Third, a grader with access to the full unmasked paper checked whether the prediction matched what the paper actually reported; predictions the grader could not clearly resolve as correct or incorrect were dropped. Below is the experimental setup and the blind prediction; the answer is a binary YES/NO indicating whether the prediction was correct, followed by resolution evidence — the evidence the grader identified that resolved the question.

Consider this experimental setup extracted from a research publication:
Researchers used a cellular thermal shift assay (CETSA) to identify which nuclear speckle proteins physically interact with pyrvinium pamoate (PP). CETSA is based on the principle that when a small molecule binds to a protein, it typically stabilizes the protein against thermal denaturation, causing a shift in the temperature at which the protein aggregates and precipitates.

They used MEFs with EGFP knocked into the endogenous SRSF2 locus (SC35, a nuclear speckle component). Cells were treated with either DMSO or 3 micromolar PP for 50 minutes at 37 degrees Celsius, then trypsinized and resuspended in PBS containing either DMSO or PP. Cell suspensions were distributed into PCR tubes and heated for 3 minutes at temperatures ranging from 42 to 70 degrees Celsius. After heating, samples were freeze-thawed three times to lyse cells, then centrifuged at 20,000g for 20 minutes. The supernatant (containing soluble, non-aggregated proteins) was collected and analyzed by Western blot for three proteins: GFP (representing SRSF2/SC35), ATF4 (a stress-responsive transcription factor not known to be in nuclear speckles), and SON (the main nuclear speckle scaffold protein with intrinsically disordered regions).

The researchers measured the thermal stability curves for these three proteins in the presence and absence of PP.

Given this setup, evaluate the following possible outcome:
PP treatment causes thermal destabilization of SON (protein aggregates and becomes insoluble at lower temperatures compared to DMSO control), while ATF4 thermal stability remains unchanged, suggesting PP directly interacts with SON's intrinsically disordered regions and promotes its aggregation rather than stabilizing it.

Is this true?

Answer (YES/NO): NO